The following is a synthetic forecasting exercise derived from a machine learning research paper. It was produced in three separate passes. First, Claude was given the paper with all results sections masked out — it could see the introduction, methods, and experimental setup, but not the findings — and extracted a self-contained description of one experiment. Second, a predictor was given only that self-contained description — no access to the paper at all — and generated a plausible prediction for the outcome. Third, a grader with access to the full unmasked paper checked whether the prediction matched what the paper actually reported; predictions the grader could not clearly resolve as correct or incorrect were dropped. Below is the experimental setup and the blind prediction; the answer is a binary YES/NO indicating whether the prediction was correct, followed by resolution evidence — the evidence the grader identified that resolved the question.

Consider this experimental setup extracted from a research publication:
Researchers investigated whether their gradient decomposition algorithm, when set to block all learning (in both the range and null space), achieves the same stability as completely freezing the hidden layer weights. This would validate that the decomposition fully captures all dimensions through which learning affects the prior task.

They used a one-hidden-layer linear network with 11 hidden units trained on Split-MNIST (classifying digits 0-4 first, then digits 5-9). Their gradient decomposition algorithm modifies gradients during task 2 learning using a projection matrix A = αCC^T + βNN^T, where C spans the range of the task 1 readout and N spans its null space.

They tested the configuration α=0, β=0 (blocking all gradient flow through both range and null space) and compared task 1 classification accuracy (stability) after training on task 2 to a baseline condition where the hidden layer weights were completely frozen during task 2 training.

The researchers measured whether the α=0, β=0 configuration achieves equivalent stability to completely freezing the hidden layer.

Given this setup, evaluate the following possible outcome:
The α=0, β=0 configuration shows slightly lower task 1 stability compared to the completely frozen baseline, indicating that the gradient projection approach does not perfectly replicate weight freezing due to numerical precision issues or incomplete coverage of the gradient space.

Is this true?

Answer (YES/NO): NO